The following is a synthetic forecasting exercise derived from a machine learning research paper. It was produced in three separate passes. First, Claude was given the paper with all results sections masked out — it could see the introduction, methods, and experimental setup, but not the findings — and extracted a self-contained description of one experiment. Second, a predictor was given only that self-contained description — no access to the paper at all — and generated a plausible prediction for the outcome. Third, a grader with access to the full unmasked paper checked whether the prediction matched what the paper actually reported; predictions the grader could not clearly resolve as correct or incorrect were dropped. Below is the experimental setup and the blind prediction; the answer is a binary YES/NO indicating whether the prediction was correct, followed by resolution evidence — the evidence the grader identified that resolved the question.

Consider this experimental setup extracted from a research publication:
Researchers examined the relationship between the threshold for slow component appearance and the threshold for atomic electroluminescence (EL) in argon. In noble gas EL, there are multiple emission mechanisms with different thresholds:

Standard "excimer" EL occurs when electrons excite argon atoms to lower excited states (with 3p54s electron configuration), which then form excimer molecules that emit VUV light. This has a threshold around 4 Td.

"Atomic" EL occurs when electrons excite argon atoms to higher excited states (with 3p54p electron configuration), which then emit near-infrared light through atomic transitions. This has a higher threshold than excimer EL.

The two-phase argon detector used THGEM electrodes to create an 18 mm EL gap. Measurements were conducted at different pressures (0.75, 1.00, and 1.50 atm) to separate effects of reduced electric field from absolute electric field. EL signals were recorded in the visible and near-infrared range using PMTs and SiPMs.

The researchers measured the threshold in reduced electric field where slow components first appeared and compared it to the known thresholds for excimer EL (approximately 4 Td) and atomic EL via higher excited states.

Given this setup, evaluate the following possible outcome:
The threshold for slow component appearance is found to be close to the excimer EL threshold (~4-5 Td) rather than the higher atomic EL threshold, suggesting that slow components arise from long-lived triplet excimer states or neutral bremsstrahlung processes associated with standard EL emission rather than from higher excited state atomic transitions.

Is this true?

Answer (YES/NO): NO